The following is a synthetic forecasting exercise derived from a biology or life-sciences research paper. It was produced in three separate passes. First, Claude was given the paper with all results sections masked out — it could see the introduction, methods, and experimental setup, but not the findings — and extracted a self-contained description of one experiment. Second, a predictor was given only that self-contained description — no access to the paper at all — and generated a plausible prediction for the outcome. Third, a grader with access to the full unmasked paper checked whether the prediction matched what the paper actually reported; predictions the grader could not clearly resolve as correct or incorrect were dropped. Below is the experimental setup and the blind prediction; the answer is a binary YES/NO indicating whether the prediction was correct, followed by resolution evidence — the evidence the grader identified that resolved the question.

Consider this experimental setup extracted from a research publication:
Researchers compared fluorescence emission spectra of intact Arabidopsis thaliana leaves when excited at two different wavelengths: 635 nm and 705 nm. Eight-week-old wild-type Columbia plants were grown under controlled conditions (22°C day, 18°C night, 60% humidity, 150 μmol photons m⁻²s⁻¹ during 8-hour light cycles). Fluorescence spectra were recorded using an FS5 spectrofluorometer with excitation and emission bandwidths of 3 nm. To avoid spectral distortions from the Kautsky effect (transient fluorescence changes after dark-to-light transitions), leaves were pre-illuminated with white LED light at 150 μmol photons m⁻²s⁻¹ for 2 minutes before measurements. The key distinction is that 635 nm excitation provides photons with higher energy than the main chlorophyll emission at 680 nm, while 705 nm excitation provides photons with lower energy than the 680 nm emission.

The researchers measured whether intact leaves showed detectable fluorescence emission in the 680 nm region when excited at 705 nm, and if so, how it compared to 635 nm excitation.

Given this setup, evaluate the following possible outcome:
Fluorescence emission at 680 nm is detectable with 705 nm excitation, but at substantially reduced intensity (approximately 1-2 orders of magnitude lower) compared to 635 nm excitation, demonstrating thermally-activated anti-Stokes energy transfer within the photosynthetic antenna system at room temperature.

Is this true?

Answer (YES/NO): NO